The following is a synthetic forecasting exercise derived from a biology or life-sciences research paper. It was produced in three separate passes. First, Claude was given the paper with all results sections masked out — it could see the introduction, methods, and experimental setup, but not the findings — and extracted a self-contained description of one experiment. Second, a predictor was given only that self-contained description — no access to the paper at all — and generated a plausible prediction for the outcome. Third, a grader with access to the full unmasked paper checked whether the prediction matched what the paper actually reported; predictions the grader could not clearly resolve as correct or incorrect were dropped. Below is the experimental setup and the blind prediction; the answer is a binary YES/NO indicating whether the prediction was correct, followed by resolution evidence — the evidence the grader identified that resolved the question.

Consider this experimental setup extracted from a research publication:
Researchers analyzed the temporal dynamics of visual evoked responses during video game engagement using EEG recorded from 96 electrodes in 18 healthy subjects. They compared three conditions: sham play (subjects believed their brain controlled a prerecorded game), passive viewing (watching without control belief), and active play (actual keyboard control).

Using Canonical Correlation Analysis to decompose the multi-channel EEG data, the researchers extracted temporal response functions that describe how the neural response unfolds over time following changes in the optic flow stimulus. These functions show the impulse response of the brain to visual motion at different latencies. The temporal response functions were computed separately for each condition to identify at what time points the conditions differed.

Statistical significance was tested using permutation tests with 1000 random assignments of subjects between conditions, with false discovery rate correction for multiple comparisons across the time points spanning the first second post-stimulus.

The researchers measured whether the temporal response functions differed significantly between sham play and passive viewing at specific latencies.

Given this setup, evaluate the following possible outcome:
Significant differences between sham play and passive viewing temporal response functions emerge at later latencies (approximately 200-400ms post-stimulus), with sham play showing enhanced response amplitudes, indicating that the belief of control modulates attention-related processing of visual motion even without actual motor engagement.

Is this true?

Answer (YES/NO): NO